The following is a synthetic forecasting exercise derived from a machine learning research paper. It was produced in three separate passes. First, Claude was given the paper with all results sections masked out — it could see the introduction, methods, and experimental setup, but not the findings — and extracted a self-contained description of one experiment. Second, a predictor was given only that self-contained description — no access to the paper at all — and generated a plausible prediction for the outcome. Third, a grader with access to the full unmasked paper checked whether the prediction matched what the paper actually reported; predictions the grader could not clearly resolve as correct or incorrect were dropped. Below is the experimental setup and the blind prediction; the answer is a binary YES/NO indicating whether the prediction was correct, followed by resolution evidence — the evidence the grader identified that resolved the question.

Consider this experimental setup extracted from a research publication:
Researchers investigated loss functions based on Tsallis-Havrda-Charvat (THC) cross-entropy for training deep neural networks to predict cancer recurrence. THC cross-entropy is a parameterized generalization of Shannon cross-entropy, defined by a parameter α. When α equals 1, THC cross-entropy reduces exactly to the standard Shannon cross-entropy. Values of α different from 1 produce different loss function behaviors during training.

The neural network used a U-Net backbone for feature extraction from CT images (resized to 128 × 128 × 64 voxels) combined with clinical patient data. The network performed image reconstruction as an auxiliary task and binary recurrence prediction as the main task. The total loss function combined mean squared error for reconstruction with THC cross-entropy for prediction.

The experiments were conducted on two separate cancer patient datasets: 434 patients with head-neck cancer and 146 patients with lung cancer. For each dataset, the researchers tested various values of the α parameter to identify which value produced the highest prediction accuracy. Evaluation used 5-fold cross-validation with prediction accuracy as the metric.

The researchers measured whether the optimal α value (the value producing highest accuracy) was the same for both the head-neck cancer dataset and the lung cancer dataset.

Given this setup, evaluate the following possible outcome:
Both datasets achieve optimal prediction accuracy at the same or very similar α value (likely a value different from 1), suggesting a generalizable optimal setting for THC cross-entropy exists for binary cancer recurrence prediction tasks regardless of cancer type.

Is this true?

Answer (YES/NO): NO